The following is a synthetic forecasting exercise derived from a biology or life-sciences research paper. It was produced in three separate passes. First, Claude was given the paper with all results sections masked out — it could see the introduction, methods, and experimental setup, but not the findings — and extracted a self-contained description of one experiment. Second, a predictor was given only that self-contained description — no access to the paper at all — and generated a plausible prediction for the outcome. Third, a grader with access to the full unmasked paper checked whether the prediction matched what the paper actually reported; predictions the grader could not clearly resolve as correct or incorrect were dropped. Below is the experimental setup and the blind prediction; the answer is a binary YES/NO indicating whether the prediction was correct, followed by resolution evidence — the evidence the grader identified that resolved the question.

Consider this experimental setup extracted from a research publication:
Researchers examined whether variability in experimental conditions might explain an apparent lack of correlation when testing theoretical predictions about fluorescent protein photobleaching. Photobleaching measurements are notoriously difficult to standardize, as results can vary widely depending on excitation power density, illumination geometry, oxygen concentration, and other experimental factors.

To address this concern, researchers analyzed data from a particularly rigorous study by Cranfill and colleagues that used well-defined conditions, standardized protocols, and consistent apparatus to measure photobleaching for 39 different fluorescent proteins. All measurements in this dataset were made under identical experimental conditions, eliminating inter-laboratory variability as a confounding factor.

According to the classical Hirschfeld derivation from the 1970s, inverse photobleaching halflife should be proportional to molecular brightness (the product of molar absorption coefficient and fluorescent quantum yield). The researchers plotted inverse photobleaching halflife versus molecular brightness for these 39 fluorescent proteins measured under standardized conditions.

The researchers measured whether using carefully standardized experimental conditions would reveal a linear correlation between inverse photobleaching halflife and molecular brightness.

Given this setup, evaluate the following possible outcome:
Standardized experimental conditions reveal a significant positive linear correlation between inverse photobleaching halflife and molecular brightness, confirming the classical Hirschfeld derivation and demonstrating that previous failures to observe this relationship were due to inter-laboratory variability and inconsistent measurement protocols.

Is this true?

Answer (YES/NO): NO